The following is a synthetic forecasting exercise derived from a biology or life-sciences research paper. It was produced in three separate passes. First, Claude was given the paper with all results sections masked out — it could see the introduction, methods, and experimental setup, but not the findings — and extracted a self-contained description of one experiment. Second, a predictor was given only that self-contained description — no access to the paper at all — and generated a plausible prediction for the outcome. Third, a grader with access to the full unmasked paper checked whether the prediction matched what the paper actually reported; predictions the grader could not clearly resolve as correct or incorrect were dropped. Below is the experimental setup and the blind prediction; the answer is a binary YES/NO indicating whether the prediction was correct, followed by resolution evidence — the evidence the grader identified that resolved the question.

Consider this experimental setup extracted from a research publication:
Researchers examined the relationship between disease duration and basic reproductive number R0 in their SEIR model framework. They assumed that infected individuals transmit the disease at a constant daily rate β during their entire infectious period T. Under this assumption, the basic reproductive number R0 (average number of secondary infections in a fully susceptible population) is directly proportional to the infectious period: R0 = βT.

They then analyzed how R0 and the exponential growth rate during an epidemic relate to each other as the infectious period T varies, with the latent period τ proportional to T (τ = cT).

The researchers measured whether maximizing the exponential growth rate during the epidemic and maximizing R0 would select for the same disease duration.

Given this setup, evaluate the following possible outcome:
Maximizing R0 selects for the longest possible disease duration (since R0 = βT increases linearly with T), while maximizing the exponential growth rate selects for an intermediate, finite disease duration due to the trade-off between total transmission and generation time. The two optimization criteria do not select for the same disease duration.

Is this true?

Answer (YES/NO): YES